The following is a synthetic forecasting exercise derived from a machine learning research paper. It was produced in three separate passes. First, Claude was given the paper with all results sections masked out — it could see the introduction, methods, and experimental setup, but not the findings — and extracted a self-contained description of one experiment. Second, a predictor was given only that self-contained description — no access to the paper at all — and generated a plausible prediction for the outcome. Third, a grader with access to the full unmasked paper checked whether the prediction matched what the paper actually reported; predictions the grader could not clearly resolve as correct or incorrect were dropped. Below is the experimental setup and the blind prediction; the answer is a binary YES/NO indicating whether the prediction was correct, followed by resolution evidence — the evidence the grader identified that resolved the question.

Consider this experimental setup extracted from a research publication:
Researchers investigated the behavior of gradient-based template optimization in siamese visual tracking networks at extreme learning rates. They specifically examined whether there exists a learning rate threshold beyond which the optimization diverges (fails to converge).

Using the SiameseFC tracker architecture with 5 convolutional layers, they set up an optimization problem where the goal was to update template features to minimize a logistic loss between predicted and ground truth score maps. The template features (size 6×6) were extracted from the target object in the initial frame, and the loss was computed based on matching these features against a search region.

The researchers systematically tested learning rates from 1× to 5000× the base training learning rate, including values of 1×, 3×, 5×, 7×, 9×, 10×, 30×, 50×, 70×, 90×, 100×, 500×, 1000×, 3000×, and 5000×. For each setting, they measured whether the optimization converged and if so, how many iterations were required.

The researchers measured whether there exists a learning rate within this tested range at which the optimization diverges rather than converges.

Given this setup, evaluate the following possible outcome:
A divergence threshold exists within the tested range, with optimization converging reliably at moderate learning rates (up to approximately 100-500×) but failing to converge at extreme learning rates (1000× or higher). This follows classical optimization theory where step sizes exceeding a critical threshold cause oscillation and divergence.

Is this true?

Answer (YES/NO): NO